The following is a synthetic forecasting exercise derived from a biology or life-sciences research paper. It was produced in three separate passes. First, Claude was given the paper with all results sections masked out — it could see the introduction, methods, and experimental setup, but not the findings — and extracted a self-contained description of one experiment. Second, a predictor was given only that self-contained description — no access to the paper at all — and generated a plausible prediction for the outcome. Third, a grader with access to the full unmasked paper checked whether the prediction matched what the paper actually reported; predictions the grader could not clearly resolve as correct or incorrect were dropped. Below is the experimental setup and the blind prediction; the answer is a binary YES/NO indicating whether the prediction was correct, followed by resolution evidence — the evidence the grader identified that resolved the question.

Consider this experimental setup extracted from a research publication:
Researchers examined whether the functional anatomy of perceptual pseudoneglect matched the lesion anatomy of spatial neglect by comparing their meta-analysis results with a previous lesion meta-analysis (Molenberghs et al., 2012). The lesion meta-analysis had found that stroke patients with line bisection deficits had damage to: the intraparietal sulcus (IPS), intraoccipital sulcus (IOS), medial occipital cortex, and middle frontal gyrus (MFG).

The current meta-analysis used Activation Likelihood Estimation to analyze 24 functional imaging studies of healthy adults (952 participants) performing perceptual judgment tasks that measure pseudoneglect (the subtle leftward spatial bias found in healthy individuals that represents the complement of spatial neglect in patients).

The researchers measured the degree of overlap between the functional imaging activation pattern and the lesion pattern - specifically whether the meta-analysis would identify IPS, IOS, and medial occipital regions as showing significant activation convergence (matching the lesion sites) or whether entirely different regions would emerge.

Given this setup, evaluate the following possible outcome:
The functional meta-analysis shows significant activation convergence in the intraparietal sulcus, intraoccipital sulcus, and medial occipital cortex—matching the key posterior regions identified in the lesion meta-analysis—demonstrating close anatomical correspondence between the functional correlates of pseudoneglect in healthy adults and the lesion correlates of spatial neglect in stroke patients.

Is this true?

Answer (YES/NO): NO